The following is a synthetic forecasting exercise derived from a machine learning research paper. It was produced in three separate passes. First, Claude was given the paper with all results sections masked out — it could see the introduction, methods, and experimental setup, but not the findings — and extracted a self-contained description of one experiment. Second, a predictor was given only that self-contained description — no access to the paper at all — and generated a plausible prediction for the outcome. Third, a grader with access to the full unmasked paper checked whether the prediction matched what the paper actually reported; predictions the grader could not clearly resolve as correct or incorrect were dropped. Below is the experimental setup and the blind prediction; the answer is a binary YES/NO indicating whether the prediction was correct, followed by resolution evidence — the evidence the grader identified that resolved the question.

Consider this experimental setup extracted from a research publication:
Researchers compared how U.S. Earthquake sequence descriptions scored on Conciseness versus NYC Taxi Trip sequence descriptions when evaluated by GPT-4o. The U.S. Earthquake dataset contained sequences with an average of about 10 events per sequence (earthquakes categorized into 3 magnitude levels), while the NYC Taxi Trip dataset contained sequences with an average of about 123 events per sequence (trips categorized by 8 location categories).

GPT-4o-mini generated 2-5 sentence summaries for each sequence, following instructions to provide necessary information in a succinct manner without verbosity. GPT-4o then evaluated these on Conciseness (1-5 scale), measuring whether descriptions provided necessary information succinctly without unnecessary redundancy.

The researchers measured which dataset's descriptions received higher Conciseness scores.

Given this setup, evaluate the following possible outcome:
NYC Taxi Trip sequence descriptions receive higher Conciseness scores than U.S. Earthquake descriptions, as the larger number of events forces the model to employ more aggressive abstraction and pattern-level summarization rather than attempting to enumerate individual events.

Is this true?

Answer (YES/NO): NO